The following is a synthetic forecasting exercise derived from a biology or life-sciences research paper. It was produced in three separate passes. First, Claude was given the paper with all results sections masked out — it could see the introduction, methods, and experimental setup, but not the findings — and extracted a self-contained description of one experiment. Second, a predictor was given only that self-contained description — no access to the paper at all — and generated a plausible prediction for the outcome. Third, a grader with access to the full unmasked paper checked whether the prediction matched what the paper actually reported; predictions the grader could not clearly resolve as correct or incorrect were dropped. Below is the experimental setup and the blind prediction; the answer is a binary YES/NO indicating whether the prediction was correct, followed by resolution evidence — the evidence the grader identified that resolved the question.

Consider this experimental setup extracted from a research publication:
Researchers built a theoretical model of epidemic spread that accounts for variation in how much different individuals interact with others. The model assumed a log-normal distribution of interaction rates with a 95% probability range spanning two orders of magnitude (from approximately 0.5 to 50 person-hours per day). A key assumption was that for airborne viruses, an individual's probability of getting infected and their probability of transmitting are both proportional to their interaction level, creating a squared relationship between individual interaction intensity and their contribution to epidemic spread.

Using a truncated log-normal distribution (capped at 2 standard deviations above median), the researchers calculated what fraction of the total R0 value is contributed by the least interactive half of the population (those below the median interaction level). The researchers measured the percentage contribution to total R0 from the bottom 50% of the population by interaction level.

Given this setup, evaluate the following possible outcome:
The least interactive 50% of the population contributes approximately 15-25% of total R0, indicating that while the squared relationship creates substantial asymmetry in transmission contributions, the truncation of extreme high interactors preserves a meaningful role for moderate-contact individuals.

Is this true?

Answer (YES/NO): NO